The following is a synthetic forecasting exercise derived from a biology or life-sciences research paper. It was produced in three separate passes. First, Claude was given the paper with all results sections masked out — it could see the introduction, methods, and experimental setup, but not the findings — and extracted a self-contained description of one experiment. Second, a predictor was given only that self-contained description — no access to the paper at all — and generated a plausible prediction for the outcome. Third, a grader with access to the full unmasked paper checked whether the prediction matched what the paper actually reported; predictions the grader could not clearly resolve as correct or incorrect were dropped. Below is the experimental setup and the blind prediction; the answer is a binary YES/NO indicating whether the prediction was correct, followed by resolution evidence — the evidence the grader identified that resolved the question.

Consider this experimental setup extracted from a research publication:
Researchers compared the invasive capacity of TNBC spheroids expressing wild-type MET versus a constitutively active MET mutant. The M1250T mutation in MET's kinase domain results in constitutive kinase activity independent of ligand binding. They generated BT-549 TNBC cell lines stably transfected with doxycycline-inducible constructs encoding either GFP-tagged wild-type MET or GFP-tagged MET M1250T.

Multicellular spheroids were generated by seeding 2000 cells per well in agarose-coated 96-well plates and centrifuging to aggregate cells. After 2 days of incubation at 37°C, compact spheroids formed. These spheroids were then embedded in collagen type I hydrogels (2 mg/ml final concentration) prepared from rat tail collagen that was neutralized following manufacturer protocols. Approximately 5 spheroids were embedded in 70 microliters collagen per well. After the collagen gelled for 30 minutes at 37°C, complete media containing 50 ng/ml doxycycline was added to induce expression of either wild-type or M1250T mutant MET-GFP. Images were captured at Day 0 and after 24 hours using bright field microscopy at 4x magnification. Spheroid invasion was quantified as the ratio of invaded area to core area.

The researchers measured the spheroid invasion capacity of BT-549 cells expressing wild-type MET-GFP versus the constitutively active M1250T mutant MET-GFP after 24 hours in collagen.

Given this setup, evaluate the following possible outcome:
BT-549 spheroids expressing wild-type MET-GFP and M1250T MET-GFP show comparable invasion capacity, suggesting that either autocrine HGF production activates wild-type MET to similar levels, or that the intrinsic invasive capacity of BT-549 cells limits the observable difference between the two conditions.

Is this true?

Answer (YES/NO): NO